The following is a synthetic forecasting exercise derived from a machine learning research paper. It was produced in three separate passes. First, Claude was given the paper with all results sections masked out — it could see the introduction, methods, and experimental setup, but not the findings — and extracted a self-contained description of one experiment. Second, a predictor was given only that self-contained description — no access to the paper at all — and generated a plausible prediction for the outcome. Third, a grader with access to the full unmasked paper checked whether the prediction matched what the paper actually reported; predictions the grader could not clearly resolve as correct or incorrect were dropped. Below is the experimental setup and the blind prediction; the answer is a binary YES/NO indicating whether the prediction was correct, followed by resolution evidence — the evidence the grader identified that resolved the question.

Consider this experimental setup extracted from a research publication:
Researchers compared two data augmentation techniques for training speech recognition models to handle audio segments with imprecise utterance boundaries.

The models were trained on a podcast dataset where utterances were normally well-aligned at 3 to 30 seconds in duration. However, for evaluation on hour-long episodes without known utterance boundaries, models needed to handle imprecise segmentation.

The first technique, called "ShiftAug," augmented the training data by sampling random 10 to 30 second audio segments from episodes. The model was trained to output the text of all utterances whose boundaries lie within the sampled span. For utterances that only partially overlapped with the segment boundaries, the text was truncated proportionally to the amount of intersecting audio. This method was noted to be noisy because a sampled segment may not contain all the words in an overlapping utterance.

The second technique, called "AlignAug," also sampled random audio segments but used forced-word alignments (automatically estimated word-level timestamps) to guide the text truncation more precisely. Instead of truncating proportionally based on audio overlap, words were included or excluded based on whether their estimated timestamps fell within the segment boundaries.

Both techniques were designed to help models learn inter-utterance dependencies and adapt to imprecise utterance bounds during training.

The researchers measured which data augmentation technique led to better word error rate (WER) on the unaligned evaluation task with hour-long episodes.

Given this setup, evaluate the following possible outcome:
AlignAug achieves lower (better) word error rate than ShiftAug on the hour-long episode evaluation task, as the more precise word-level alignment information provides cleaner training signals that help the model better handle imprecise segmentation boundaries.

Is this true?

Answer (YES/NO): NO